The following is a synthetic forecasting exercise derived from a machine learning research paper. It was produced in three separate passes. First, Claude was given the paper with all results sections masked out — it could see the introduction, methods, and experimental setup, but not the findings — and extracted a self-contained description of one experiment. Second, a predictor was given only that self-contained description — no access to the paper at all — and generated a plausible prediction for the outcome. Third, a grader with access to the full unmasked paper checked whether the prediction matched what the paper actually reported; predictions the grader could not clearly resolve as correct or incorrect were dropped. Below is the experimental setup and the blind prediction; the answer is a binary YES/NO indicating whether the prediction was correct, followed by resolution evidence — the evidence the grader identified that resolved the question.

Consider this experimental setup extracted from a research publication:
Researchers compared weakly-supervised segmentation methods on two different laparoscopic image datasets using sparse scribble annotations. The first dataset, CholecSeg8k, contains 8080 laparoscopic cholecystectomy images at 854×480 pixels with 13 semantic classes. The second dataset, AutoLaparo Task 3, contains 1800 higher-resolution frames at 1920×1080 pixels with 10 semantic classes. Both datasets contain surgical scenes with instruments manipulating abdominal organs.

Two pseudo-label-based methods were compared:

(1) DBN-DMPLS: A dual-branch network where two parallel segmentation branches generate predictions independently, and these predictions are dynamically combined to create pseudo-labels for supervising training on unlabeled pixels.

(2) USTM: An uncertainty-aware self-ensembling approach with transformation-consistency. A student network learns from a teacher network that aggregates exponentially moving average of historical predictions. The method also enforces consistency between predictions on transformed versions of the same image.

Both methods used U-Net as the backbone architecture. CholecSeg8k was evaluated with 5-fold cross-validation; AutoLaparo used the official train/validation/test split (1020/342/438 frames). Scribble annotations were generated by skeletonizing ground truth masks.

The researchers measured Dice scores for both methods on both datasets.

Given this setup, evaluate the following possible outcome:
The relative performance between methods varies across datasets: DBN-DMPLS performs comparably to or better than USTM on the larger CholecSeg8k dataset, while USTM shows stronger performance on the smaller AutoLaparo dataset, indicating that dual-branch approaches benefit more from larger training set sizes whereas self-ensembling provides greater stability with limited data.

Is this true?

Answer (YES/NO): NO